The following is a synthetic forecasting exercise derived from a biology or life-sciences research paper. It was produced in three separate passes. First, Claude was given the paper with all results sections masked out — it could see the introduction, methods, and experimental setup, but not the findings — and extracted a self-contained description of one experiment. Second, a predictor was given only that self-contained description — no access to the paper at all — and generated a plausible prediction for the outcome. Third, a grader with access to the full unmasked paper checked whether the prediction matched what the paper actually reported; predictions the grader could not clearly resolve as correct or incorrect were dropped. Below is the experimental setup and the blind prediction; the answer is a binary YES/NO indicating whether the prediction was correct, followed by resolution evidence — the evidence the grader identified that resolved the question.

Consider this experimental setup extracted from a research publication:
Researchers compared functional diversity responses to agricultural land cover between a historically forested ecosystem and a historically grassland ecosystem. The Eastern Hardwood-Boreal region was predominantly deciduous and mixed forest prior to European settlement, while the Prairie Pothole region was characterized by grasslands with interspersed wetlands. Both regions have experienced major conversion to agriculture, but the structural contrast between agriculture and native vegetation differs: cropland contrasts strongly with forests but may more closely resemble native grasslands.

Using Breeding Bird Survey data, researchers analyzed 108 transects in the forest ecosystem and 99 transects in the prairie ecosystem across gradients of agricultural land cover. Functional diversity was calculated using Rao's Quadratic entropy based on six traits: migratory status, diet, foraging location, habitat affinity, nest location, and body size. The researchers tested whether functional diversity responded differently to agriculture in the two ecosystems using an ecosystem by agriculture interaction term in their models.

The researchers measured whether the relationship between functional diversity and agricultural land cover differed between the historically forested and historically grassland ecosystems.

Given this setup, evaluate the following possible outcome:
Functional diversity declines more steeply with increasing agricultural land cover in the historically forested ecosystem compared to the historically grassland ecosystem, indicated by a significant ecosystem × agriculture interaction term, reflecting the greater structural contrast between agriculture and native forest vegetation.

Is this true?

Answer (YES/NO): NO